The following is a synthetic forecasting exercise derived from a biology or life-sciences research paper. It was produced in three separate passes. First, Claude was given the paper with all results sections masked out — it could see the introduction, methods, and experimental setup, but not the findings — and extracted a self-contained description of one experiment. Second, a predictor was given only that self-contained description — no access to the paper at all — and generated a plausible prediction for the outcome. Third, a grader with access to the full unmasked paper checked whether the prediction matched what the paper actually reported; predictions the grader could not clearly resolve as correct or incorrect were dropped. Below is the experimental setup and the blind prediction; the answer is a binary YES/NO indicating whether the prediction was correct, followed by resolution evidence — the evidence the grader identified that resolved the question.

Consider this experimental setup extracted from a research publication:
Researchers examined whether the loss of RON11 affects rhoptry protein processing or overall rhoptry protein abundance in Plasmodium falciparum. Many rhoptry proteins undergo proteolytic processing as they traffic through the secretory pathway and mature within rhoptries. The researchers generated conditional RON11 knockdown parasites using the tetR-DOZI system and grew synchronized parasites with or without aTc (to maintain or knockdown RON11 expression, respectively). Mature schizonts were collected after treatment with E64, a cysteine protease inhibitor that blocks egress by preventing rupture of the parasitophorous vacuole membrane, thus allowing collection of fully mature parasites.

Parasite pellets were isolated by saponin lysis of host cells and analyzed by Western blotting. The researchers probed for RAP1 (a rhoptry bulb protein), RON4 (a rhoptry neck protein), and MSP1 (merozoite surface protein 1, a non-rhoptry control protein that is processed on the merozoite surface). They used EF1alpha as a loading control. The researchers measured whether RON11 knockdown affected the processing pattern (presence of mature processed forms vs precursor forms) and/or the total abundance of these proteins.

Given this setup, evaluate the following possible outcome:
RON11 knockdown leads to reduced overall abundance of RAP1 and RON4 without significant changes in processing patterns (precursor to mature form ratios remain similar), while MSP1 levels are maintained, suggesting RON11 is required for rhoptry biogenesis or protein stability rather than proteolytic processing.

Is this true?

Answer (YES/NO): YES